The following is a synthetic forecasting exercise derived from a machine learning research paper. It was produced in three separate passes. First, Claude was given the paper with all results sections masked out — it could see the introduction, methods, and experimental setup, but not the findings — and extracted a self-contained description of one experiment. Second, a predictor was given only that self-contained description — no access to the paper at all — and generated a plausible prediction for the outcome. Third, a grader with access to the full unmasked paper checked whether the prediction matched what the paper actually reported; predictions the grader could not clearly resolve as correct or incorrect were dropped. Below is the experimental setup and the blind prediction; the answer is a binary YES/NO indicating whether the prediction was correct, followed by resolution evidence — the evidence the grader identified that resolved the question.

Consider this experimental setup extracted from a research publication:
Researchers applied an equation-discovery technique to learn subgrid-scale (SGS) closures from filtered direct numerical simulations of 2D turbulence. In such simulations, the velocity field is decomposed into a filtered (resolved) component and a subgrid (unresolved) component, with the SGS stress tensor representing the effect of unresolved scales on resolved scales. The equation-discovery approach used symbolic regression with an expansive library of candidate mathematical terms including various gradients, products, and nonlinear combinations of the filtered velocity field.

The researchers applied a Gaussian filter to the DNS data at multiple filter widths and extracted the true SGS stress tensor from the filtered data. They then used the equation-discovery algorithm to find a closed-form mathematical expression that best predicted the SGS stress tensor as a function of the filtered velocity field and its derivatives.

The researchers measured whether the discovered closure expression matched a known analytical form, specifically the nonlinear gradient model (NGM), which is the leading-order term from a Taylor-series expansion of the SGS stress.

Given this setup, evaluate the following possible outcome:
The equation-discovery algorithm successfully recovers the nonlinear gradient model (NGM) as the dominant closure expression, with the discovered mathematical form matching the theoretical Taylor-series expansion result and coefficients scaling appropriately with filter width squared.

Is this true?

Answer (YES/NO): YES